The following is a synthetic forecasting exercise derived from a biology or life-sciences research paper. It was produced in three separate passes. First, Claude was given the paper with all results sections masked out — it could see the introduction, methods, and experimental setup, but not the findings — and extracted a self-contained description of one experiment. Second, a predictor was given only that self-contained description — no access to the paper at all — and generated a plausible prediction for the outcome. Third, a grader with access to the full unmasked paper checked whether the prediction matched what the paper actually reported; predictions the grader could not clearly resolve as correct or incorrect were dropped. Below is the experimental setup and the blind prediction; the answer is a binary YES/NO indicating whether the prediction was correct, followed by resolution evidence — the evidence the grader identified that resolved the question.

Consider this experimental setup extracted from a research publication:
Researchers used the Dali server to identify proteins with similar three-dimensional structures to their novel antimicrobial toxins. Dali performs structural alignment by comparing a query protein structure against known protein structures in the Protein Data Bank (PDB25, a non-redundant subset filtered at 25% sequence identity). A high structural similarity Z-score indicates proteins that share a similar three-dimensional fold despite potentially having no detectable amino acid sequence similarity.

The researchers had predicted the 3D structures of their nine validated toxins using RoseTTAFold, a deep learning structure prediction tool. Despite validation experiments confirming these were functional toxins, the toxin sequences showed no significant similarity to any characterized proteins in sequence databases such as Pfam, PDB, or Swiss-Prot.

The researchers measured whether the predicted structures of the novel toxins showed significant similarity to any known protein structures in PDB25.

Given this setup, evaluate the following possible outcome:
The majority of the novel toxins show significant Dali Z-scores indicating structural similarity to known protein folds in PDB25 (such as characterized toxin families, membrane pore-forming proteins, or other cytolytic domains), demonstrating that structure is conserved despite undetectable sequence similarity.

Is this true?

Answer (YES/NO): NO